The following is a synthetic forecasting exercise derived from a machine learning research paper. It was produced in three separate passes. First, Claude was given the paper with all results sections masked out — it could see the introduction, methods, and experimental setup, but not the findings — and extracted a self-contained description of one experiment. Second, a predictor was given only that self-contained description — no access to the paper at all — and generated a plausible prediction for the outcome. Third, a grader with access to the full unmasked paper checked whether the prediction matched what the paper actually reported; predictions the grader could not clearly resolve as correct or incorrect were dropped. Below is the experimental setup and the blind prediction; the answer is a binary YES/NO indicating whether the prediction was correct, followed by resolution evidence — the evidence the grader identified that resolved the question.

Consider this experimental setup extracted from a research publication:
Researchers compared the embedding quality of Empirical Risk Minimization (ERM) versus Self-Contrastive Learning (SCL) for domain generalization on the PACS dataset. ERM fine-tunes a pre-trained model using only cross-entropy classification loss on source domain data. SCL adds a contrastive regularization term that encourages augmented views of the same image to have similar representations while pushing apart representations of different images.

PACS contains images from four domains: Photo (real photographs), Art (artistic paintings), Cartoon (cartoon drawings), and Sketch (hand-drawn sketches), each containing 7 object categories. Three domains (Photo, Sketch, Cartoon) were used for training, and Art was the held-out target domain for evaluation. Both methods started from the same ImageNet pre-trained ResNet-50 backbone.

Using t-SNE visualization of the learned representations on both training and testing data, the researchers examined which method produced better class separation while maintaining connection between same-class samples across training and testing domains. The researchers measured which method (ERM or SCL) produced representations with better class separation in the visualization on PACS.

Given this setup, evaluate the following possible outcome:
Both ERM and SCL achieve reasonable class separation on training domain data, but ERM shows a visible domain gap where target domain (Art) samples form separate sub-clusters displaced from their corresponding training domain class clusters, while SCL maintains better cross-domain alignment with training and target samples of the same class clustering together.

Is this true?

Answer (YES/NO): NO